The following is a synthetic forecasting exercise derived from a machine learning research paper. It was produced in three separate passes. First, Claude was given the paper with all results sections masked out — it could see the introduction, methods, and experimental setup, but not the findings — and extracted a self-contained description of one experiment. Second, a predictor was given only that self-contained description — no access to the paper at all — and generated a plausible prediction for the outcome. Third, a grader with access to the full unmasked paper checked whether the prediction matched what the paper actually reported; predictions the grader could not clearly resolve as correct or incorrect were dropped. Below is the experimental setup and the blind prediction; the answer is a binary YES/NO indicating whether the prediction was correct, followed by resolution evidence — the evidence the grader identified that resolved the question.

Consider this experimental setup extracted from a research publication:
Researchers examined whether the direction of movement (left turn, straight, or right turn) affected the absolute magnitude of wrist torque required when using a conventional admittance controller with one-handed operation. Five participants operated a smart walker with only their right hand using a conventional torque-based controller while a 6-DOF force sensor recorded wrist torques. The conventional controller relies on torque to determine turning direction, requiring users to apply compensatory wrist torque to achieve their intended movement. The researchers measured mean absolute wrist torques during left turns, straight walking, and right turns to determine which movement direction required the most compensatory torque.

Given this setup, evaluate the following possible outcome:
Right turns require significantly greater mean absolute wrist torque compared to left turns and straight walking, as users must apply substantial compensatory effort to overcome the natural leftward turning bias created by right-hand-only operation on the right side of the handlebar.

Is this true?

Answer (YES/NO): YES